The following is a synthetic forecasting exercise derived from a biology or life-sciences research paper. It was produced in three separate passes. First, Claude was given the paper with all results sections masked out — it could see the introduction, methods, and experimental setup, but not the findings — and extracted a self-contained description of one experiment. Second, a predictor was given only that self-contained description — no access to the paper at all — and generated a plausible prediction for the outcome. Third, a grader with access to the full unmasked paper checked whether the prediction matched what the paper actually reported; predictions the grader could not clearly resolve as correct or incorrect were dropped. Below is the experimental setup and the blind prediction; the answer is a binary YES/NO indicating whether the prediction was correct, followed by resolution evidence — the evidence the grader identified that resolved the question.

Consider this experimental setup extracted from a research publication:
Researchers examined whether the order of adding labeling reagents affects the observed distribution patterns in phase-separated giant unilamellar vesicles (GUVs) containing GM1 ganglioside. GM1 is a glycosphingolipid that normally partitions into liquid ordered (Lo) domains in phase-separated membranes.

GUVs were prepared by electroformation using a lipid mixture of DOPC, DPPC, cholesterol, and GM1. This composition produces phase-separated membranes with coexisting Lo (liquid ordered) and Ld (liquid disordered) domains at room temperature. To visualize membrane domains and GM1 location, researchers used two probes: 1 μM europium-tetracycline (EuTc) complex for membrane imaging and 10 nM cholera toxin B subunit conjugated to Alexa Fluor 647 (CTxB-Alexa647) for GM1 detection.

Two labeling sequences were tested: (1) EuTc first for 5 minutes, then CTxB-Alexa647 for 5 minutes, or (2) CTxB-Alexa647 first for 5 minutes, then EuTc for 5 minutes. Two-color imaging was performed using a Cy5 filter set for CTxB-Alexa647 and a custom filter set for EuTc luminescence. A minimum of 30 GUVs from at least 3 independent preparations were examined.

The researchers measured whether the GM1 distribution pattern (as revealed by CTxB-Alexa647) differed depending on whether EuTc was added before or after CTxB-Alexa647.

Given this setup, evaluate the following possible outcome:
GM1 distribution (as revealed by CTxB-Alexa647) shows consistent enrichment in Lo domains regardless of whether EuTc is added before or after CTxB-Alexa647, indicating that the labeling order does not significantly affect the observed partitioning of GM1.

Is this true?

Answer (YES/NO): NO